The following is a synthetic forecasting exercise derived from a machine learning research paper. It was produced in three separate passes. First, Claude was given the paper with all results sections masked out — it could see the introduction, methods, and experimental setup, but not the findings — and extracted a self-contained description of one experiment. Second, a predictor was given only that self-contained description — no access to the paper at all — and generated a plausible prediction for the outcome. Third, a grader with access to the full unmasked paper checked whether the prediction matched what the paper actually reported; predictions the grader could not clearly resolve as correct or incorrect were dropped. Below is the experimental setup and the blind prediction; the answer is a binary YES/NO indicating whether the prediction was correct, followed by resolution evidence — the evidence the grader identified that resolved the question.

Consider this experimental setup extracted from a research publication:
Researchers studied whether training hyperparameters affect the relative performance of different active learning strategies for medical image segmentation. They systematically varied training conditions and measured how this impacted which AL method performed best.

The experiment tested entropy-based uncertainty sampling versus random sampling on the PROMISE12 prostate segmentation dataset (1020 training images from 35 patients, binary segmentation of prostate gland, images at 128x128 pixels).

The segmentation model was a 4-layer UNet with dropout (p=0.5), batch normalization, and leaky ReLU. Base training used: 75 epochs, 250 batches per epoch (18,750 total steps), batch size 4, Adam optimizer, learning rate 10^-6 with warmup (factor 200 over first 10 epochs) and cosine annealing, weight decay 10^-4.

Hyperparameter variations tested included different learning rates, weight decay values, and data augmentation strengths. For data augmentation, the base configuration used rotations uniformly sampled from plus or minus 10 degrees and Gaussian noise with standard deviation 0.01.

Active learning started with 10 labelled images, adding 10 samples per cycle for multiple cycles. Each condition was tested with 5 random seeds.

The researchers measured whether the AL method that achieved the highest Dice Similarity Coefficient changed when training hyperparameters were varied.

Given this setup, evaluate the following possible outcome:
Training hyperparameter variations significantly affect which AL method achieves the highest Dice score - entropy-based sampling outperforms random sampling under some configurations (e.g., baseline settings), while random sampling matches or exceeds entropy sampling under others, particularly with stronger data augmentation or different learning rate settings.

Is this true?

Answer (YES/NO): NO